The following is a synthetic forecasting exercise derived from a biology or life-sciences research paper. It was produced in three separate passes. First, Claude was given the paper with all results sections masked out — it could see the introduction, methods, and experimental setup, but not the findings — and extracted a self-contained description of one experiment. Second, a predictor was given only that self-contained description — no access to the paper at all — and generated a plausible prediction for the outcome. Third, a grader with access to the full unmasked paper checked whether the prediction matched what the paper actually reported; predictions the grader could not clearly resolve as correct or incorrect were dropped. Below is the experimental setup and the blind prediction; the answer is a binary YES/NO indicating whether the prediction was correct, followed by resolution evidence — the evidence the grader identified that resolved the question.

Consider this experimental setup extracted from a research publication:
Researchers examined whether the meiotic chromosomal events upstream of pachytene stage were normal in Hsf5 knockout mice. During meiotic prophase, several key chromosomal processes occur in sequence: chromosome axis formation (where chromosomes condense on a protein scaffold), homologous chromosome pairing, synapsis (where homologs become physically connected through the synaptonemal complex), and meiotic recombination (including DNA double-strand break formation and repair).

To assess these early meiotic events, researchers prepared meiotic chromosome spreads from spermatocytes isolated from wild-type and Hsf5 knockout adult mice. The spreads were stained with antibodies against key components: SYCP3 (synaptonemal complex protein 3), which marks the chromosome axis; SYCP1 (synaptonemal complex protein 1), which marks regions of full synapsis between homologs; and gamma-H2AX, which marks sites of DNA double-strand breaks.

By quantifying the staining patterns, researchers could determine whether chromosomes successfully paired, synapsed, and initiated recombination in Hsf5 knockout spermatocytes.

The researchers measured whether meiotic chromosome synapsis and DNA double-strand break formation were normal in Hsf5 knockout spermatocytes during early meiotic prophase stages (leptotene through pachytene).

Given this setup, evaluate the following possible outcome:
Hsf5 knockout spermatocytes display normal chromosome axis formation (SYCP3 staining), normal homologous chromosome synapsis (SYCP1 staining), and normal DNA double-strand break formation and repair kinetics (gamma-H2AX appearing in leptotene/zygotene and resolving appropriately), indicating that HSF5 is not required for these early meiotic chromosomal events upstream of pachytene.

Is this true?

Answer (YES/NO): NO